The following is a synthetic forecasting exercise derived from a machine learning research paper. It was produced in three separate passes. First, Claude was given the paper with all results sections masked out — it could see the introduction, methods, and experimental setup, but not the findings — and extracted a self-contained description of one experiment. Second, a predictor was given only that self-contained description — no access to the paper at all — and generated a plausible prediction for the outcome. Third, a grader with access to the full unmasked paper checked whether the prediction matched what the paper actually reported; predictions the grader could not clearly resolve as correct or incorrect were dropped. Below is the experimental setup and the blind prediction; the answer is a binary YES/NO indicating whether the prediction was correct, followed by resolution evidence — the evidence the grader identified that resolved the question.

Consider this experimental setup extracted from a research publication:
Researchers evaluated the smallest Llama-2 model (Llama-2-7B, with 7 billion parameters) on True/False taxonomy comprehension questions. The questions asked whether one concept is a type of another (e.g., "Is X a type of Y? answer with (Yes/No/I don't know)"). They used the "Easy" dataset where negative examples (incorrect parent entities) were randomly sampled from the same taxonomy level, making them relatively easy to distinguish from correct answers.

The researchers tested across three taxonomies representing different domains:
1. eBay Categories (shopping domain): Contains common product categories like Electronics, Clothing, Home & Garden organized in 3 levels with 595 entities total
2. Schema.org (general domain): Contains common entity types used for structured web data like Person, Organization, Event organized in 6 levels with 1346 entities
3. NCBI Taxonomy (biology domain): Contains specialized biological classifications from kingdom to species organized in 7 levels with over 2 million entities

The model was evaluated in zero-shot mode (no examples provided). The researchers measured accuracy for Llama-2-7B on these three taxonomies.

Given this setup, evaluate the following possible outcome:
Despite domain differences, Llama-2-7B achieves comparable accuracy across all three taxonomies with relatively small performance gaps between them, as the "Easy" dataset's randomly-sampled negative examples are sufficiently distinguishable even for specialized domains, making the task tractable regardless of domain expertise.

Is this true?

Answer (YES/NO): NO